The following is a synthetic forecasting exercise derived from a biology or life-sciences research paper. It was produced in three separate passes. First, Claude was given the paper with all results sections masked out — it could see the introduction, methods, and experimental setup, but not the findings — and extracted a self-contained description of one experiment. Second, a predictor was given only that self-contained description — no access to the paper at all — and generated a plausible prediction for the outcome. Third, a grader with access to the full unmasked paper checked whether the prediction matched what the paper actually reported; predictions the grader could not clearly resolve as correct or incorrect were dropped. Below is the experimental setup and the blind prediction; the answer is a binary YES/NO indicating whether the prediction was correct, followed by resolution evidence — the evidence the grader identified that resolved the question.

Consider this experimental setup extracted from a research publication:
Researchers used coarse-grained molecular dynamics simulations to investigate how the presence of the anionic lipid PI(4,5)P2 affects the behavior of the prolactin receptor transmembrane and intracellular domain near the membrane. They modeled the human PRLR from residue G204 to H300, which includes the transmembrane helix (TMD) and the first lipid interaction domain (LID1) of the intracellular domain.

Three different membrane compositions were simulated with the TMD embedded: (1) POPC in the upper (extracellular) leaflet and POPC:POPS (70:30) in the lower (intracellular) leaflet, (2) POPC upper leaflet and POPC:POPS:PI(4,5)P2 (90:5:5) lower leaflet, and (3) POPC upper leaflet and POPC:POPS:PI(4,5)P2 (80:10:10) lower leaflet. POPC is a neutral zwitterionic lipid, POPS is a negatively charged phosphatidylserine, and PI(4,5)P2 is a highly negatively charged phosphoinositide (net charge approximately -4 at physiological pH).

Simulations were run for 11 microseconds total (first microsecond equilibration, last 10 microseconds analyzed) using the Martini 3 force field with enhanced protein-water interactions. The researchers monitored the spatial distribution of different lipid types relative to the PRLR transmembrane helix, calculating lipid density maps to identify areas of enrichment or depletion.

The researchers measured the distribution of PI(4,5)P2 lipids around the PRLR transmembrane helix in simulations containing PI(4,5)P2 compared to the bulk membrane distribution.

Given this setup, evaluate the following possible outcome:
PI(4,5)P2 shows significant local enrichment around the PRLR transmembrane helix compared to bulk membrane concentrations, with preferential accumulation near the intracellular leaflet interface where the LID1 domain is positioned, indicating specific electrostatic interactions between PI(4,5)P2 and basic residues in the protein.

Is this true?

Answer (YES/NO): YES